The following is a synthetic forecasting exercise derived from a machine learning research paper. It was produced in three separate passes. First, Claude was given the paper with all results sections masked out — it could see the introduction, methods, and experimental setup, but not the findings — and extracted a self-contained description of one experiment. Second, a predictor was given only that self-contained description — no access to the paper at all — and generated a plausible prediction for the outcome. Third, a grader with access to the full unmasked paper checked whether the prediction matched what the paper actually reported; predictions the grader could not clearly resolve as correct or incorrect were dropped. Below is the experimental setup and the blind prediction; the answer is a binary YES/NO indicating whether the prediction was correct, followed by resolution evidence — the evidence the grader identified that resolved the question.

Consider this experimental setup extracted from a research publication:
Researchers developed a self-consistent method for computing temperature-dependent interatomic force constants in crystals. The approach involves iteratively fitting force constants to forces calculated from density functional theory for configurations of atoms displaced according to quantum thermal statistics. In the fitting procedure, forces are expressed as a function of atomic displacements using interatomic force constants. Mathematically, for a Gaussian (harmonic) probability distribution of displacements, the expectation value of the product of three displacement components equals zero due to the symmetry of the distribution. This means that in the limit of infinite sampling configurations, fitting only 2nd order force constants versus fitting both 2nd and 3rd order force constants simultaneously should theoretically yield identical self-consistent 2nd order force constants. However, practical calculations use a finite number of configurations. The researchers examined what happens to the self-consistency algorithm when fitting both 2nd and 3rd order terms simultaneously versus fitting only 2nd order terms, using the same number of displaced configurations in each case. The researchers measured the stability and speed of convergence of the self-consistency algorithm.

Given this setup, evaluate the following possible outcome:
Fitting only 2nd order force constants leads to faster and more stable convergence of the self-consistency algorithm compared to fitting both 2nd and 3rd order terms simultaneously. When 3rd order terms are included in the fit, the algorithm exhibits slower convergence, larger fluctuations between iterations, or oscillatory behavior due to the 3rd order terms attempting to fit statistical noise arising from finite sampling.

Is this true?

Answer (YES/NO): NO